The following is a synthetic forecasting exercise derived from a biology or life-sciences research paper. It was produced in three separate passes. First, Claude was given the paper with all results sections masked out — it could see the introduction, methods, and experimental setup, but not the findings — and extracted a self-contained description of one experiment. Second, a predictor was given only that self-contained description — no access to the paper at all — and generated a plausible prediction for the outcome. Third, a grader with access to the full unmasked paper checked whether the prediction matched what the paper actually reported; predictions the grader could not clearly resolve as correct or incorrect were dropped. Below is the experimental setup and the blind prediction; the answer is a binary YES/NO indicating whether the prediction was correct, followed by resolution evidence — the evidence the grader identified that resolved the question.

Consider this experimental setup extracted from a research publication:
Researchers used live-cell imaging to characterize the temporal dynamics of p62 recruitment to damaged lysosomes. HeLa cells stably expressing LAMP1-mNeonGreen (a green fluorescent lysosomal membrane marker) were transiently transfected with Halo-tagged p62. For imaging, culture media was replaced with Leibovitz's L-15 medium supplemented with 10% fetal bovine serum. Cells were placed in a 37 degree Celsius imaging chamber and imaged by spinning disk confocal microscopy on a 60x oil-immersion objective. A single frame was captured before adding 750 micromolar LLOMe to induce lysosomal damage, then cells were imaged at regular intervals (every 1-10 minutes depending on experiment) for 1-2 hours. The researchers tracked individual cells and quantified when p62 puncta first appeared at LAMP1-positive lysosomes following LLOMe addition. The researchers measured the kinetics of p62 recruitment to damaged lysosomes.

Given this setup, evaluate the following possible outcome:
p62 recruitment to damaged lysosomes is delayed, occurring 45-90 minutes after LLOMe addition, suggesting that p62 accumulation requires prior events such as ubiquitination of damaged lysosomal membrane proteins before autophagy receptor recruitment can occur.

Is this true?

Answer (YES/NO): NO